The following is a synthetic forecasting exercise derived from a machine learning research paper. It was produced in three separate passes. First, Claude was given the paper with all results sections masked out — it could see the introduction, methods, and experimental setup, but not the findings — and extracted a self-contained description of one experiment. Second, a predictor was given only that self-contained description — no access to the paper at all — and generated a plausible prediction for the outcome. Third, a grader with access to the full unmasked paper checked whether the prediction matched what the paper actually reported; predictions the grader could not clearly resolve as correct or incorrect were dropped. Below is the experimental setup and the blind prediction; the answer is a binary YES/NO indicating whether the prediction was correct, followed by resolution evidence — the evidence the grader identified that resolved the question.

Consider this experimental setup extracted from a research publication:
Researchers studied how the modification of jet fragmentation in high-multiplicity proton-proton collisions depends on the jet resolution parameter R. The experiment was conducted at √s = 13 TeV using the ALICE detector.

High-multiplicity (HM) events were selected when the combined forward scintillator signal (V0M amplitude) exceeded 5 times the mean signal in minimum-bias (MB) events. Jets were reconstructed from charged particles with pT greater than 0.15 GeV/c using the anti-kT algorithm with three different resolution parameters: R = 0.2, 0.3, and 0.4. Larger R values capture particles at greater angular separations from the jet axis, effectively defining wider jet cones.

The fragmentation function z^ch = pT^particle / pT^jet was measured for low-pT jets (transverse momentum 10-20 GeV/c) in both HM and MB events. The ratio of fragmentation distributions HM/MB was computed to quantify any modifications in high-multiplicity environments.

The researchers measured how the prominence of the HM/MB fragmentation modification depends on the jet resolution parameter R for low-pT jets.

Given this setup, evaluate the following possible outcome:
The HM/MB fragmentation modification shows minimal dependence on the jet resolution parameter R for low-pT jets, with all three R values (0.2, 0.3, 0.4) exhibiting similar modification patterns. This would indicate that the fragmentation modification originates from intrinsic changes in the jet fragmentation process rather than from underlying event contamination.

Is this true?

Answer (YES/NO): NO